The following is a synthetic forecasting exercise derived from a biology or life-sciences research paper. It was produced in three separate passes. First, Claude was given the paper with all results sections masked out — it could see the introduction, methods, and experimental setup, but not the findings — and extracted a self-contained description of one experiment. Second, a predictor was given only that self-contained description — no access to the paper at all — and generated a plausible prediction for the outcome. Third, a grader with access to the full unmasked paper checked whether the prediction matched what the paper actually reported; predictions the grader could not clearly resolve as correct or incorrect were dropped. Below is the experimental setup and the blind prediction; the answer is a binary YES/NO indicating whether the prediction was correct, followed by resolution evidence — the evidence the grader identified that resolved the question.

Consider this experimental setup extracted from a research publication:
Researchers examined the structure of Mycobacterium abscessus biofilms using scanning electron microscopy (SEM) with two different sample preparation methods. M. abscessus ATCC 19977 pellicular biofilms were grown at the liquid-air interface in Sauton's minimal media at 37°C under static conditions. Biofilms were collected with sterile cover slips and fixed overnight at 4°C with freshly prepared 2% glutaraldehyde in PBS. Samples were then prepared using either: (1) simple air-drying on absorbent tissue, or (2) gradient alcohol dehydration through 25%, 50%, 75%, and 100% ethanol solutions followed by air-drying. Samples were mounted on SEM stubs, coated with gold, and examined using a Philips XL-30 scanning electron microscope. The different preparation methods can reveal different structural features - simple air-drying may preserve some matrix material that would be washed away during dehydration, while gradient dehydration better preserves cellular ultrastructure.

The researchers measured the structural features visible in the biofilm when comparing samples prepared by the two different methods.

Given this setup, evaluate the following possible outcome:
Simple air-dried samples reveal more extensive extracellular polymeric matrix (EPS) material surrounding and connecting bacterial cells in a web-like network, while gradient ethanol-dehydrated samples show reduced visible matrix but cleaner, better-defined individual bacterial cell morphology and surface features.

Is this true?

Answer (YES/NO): NO